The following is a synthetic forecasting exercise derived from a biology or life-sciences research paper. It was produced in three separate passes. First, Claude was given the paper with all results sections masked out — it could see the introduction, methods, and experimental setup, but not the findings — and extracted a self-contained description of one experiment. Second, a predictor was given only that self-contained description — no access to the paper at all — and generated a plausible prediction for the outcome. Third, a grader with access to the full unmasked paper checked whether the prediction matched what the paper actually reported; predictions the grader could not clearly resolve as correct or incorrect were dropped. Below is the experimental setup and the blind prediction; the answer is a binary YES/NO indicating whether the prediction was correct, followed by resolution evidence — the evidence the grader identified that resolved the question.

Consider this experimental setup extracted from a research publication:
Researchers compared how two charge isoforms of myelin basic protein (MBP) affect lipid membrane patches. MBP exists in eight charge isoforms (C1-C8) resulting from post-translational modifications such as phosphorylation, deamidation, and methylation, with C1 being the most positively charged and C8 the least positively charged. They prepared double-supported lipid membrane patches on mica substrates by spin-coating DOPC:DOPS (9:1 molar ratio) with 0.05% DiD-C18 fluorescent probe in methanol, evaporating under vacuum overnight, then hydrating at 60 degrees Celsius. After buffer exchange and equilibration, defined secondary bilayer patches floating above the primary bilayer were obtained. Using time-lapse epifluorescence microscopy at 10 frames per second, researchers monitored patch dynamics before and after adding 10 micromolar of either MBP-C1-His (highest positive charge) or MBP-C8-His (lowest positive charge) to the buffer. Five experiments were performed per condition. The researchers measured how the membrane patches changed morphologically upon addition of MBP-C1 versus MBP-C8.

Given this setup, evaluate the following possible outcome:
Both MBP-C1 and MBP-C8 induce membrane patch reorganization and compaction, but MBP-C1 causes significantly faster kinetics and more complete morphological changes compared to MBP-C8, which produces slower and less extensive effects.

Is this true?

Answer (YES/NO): NO